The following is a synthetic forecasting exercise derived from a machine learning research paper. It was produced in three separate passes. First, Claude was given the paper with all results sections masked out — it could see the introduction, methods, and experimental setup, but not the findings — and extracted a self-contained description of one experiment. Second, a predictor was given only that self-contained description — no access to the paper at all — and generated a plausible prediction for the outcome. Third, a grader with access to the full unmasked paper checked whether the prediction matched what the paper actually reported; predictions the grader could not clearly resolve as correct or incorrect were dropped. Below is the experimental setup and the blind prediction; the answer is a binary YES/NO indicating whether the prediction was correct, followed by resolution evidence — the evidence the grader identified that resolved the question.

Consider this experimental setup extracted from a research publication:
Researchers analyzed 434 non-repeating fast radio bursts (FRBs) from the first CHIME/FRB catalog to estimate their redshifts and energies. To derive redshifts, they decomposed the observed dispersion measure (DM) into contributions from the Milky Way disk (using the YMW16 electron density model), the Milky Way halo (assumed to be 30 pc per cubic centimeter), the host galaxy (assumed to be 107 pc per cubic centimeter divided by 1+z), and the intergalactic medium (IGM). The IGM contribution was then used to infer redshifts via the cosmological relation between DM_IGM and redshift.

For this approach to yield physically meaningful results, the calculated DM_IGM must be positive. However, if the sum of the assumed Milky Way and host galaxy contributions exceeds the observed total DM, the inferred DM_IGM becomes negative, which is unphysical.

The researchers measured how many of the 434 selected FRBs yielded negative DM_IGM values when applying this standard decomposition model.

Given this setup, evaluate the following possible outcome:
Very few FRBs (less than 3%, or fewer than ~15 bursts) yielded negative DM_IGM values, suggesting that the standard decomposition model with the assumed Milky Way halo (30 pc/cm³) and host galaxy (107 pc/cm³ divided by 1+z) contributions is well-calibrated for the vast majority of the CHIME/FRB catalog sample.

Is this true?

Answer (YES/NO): NO